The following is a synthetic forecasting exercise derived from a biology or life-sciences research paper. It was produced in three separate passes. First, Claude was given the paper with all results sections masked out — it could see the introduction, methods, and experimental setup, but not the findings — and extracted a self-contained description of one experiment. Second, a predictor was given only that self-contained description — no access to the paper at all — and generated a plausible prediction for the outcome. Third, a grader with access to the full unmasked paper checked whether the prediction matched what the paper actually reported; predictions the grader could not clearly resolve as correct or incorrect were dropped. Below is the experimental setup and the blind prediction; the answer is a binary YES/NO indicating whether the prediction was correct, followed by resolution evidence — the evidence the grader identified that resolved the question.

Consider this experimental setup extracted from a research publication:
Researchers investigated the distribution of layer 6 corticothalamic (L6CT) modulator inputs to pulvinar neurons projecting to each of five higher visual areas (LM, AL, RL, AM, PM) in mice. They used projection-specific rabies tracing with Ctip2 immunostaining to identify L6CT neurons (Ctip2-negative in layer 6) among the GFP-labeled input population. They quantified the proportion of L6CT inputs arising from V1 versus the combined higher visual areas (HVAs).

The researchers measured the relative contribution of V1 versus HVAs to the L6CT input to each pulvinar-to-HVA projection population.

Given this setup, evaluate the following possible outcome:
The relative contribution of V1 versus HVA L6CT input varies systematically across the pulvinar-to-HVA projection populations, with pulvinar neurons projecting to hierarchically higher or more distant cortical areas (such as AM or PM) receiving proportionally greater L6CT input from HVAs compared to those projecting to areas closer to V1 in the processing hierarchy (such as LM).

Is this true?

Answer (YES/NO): NO